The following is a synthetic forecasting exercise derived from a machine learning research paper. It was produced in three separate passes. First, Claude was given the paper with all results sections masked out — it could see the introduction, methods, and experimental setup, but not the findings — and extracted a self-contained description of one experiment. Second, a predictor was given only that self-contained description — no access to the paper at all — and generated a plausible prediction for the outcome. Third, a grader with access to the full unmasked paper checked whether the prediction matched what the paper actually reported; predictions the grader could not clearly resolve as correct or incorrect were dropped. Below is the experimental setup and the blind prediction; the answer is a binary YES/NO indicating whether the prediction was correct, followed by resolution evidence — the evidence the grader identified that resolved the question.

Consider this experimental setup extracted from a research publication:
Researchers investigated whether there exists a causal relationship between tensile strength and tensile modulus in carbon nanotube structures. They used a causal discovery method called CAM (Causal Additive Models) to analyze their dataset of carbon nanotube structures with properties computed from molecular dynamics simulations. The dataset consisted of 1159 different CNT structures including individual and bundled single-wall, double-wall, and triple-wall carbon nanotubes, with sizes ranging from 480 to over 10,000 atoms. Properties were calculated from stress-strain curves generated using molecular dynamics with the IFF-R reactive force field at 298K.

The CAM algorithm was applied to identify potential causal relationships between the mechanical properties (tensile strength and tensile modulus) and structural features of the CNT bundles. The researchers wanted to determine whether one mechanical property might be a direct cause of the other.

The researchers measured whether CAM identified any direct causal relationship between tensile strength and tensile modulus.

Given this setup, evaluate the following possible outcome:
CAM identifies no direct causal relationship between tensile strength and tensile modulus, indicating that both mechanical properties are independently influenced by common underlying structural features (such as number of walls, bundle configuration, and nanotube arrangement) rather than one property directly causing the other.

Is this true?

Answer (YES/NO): NO